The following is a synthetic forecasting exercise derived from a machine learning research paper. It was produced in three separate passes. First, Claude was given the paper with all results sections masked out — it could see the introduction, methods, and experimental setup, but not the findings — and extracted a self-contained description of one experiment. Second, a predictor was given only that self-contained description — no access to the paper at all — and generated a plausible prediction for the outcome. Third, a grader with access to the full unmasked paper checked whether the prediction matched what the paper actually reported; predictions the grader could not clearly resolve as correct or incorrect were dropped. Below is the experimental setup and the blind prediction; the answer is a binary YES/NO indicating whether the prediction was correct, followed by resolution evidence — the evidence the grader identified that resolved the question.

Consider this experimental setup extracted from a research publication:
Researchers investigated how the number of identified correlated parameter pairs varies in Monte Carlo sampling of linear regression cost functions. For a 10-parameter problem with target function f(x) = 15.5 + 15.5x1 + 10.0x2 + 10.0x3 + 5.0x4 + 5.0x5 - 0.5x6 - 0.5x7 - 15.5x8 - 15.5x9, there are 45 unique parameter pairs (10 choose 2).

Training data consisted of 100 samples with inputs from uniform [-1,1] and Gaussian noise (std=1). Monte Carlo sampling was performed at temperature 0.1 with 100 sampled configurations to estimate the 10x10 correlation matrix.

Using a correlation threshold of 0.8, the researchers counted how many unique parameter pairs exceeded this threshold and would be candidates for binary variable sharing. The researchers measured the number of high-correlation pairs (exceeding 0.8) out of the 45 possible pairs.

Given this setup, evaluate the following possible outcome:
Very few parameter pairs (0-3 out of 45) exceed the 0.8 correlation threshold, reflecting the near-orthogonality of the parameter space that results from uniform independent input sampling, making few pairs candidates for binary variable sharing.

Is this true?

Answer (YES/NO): NO